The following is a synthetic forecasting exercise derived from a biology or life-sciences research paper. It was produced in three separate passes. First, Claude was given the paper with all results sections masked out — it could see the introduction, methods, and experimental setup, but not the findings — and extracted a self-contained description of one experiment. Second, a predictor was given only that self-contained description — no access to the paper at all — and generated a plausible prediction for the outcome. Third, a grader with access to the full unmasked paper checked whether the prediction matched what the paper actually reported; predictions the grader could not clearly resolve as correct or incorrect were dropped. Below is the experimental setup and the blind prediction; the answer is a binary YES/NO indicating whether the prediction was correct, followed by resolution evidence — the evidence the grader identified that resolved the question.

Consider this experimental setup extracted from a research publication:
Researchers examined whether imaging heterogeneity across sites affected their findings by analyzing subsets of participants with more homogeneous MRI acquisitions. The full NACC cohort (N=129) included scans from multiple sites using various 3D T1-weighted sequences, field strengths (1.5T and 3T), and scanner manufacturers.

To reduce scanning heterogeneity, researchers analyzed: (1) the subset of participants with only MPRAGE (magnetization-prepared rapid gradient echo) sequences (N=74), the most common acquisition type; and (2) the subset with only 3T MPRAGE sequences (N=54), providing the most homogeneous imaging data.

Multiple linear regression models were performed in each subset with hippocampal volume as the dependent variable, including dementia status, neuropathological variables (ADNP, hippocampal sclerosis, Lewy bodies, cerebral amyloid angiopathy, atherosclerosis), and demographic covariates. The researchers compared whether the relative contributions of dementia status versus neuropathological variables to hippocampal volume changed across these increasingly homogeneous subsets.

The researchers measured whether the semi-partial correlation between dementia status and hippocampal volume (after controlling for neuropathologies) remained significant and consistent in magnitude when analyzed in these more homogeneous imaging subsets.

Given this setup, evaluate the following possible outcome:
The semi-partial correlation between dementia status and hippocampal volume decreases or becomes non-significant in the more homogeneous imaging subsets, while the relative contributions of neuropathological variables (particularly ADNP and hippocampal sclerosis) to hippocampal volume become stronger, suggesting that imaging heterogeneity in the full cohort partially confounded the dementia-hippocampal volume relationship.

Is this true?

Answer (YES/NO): NO